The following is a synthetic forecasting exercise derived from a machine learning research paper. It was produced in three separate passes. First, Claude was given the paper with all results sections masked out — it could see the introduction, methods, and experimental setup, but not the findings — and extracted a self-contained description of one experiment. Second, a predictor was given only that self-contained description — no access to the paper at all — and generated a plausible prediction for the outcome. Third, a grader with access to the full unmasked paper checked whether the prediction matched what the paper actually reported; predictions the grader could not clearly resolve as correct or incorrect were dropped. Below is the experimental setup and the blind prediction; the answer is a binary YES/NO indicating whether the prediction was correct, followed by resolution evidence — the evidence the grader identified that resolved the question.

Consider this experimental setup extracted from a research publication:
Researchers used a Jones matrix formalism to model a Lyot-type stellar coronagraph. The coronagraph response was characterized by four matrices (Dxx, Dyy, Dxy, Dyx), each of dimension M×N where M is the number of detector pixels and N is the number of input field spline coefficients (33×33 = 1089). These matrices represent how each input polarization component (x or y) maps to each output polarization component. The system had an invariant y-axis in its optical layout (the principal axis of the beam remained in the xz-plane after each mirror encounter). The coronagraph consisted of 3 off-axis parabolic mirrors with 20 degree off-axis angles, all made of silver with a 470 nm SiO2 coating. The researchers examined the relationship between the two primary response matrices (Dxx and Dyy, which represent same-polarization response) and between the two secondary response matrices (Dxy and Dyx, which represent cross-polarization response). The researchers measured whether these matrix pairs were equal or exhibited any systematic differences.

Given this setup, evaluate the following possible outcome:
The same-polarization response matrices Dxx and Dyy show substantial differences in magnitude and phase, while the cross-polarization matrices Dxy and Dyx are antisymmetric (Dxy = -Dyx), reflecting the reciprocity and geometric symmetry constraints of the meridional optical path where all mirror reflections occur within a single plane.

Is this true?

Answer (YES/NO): NO